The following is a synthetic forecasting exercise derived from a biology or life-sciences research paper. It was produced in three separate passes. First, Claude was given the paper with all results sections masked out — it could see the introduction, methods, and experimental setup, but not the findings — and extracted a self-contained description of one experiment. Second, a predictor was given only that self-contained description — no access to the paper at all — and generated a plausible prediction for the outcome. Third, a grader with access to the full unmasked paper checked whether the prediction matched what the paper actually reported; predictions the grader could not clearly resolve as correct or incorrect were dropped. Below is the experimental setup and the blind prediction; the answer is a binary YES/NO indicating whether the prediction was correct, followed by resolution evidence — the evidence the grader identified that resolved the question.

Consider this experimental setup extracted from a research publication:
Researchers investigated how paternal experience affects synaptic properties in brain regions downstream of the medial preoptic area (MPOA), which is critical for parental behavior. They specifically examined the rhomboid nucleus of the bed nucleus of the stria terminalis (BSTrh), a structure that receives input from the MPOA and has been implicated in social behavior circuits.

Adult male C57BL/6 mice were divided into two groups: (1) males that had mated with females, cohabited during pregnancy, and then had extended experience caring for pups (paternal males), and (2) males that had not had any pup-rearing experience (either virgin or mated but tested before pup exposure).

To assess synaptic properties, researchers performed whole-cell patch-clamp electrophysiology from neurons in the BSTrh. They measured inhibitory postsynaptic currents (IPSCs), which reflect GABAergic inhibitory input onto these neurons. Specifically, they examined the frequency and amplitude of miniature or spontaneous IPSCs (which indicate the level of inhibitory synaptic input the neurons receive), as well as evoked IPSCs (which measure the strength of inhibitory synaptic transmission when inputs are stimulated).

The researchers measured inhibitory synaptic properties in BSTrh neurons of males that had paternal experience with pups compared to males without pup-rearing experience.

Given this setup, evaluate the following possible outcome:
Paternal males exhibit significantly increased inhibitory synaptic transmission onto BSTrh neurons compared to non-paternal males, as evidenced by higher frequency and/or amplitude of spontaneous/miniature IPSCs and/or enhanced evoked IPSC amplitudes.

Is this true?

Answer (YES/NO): YES